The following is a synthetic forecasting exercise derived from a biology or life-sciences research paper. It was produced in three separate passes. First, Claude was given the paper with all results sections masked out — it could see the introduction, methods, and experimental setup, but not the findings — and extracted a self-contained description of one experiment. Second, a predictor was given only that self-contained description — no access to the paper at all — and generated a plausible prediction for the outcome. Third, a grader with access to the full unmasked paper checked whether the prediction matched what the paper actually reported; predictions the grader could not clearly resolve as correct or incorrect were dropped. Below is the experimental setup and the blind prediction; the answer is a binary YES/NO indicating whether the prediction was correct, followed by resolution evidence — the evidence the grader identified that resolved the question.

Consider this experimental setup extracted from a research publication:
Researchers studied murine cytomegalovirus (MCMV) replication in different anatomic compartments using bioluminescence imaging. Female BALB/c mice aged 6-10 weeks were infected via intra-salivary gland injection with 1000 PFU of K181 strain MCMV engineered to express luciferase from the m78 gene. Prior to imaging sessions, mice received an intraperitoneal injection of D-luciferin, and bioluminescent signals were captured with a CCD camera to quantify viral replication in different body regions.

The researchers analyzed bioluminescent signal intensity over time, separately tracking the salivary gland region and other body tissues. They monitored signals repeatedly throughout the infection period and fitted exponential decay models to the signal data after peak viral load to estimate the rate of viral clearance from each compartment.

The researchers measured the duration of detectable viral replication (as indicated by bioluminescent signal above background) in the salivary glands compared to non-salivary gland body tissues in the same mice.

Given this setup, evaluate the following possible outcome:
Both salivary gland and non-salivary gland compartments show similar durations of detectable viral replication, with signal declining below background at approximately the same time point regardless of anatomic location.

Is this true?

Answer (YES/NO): NO